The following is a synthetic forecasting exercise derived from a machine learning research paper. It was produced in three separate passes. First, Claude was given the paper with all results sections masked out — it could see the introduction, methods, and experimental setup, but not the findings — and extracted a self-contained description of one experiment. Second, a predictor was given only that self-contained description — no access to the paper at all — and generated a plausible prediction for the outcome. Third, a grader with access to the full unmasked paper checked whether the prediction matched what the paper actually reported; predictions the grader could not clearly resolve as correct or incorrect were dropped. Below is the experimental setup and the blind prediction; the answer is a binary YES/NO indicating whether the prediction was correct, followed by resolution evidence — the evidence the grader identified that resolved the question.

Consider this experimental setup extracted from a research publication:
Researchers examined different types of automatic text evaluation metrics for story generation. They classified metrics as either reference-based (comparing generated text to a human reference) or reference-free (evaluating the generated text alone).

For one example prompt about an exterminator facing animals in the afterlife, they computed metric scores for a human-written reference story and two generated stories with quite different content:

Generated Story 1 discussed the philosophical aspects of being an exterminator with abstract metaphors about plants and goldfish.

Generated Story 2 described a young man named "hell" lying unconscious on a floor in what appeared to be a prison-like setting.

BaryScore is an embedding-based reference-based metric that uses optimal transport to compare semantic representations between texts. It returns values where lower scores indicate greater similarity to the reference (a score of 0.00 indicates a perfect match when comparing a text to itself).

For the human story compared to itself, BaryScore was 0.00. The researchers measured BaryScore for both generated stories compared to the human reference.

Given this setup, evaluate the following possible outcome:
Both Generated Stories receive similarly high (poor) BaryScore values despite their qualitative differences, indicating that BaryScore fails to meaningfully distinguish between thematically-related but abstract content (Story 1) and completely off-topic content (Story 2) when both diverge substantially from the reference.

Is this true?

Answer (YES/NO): YES